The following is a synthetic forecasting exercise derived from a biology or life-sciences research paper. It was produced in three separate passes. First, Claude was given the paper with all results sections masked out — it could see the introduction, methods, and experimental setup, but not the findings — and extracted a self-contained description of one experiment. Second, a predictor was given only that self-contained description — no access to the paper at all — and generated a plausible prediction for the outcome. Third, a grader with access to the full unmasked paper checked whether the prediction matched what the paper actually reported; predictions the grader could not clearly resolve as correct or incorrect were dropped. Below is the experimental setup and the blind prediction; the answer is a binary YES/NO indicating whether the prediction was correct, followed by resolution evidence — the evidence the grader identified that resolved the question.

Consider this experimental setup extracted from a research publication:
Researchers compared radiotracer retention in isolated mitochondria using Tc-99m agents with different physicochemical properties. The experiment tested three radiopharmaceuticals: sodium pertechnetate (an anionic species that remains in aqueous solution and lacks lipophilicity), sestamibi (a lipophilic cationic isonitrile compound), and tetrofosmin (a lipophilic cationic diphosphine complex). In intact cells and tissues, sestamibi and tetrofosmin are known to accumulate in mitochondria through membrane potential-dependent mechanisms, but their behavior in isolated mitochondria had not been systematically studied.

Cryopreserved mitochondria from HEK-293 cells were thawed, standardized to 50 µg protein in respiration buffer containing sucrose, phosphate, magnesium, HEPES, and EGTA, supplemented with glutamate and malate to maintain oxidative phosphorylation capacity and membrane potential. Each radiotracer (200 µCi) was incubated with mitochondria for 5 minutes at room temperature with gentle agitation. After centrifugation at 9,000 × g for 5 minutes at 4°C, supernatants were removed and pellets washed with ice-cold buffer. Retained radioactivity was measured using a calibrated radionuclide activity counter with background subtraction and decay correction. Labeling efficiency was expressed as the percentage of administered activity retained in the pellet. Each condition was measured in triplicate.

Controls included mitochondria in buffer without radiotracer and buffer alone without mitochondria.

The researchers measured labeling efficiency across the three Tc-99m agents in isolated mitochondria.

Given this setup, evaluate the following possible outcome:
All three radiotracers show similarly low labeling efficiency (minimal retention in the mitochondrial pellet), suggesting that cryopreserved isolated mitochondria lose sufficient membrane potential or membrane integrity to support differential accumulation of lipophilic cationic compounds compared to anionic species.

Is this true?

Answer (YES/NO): NO